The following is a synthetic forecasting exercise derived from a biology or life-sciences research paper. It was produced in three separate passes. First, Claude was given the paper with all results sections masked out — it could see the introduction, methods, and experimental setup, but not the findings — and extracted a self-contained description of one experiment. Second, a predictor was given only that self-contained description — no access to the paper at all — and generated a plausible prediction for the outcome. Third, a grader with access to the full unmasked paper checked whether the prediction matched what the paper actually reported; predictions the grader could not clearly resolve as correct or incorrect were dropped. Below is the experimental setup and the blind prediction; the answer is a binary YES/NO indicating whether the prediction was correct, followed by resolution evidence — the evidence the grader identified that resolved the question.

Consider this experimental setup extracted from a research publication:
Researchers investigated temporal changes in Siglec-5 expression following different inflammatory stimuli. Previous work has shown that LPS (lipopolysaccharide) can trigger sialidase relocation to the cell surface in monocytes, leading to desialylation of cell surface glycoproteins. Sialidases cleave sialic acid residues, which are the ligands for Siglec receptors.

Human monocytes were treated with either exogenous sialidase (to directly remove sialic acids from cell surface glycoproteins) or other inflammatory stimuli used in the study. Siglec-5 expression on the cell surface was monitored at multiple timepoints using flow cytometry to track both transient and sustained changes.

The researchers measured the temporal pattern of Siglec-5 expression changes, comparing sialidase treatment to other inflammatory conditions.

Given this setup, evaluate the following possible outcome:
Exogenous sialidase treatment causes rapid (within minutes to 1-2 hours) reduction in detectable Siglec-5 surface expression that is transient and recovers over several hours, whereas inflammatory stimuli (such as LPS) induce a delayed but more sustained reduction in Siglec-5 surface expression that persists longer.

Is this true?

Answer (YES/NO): NO